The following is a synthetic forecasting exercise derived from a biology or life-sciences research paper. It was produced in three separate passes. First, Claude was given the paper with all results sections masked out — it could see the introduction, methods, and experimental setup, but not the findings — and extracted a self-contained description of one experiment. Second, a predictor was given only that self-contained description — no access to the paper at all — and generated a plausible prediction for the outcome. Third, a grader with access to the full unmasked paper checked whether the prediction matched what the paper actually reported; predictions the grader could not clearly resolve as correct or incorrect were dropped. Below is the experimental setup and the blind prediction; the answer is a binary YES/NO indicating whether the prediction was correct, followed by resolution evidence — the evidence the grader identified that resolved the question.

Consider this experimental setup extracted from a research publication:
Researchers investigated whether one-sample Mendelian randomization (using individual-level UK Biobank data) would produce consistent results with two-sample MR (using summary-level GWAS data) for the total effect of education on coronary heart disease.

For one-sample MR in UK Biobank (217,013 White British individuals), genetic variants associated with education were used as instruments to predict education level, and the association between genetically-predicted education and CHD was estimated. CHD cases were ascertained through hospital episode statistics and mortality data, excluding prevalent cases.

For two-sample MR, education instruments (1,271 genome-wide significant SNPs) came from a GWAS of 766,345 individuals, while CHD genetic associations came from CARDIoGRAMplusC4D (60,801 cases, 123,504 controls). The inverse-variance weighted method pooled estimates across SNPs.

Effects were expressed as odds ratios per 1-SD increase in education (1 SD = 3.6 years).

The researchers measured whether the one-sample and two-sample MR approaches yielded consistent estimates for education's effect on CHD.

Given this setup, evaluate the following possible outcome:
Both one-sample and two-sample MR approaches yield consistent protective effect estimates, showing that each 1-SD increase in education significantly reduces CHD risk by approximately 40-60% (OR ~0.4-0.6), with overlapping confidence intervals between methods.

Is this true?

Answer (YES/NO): NO